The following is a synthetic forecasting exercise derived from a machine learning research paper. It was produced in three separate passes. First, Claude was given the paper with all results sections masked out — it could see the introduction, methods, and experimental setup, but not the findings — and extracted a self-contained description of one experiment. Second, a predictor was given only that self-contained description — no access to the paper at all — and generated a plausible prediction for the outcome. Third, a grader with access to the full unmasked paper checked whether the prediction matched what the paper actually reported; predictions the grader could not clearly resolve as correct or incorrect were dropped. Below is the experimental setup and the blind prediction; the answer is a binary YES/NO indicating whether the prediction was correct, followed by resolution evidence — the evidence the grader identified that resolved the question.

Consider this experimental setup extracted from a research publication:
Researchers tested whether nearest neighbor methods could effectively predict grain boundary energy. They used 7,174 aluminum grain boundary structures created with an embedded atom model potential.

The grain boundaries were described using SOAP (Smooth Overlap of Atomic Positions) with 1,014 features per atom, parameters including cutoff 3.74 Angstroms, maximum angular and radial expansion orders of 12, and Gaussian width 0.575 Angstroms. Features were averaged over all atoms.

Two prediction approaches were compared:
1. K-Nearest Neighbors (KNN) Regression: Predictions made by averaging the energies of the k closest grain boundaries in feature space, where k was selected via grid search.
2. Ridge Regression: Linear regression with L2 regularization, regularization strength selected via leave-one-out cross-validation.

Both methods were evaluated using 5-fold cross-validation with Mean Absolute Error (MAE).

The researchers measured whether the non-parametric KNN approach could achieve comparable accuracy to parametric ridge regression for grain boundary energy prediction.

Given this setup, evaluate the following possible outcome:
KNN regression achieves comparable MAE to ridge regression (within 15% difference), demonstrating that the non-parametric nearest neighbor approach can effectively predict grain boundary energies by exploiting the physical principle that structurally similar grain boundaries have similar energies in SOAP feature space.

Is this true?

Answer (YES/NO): NO